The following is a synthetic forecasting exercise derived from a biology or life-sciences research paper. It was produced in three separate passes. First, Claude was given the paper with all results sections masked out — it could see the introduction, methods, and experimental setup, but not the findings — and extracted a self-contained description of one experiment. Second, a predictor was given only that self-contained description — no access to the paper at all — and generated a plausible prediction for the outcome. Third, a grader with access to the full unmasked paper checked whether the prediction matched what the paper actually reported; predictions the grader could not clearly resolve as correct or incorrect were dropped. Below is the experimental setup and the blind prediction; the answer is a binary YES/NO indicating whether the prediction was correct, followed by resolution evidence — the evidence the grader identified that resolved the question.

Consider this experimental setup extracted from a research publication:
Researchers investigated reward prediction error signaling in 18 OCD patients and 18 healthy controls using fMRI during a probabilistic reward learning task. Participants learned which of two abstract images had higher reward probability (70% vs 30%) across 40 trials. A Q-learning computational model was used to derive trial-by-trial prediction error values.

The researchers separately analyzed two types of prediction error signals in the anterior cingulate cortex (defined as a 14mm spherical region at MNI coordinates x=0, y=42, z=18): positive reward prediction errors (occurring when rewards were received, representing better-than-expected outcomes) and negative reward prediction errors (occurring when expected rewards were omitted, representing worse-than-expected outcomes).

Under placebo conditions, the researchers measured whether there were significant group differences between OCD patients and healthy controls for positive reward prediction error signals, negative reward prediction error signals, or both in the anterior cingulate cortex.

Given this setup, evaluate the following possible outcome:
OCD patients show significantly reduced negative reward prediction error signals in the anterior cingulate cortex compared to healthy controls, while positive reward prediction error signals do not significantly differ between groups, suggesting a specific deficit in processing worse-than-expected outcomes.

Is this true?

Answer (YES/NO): NO